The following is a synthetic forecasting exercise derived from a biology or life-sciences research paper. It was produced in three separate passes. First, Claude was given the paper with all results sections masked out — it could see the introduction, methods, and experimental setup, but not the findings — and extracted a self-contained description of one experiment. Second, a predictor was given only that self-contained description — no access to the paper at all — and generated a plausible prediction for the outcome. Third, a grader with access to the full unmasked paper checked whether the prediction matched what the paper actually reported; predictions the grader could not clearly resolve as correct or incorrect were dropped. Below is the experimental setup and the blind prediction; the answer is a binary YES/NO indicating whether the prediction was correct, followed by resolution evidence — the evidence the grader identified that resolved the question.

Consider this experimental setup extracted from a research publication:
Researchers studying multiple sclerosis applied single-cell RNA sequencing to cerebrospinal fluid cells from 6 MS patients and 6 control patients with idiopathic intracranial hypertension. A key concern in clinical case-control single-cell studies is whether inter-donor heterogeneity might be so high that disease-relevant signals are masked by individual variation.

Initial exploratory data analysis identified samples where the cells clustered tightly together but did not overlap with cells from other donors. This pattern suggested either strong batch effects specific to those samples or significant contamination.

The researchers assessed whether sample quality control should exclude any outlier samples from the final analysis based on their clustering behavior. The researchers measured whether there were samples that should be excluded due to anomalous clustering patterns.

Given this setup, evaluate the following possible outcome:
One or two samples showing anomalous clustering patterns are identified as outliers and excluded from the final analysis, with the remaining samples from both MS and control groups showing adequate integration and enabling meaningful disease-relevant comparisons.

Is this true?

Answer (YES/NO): YES